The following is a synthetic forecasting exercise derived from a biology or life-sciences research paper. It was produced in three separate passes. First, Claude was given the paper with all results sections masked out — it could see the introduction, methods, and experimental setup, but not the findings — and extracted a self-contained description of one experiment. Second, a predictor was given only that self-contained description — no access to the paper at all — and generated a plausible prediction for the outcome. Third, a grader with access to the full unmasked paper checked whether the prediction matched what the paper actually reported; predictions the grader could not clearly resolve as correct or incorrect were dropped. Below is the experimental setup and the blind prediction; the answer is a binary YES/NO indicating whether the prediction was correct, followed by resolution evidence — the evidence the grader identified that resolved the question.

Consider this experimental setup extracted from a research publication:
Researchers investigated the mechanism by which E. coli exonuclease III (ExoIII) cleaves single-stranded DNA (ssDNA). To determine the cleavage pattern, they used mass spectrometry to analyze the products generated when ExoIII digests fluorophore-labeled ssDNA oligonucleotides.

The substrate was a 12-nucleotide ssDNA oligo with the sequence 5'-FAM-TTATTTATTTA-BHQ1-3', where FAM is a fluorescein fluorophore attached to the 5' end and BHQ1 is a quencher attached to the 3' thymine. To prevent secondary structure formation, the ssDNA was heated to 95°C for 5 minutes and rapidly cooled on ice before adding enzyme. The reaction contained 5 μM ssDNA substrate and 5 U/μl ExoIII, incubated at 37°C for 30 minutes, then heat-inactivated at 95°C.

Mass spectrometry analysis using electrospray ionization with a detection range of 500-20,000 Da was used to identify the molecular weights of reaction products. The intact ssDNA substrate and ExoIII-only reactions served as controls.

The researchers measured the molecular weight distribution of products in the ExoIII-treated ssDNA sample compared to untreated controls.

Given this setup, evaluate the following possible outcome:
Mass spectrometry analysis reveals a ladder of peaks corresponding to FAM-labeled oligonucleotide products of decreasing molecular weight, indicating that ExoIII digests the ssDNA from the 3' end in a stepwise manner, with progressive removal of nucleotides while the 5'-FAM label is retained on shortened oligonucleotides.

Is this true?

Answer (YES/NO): NO